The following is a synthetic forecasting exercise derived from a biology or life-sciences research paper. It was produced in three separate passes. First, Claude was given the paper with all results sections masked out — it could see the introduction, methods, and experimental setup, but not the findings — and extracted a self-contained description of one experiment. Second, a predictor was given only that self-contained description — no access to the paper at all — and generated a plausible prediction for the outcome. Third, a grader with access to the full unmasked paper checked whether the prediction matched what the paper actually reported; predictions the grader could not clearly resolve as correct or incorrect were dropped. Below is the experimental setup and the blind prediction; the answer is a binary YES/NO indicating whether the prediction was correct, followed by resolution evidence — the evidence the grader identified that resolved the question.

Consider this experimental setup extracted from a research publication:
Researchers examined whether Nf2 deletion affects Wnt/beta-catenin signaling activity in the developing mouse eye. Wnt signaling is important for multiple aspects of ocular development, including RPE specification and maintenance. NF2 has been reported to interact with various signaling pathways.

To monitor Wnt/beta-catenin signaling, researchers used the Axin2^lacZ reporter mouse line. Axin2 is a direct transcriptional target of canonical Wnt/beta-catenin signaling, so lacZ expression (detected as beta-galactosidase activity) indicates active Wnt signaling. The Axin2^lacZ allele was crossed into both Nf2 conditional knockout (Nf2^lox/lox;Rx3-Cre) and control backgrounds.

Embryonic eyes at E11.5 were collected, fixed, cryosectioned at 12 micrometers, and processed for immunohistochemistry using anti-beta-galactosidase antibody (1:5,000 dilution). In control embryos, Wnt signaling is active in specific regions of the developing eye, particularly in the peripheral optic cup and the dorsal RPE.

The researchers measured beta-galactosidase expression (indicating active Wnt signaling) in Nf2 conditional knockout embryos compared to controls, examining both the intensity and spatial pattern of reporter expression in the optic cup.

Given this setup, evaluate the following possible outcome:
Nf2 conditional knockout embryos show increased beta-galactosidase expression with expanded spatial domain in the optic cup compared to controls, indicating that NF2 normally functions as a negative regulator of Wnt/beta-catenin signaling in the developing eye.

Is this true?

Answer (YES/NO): NO